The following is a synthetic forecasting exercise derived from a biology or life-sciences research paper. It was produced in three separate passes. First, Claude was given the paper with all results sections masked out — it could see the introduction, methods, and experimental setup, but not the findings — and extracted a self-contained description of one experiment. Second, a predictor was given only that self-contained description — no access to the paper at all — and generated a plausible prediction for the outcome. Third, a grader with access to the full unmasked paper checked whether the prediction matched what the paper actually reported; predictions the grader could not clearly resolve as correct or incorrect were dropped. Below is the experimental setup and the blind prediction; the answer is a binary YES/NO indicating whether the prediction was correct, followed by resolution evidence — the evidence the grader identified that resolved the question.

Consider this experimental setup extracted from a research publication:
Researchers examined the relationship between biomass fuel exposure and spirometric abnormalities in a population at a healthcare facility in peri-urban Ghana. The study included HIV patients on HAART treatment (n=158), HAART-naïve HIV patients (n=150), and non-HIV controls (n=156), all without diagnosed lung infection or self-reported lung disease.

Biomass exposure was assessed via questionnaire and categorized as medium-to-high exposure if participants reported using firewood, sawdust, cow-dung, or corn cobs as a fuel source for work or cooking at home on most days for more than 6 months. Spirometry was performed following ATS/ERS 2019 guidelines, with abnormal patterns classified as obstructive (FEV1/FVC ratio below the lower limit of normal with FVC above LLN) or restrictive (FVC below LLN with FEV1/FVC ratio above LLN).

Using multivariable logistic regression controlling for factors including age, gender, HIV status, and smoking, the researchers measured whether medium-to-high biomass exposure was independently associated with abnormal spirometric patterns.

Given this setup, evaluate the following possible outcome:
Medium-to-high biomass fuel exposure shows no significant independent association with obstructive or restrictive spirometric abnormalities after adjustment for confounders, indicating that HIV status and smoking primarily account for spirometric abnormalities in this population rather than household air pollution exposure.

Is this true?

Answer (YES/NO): NO